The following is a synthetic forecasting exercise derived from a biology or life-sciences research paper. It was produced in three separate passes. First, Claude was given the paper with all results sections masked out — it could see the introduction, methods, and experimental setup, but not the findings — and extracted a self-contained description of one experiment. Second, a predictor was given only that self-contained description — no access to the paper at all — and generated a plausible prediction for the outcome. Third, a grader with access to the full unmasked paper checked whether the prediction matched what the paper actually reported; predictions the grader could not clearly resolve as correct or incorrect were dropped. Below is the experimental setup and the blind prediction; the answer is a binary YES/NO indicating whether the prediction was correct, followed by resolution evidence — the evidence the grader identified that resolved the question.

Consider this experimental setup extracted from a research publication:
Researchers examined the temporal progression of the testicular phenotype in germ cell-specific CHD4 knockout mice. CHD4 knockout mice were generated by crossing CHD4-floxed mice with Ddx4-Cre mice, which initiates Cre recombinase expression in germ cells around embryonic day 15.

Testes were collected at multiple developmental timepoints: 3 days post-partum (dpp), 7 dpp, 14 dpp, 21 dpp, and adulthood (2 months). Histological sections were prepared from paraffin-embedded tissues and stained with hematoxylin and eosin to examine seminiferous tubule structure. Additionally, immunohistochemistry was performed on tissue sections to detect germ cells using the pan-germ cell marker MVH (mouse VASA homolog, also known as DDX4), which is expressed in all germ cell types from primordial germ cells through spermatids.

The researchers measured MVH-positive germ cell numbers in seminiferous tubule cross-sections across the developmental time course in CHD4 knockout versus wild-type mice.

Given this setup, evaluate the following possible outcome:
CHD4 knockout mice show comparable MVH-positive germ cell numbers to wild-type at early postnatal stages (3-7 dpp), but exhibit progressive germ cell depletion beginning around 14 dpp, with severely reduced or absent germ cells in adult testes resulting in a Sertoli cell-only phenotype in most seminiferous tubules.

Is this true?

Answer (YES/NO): NO